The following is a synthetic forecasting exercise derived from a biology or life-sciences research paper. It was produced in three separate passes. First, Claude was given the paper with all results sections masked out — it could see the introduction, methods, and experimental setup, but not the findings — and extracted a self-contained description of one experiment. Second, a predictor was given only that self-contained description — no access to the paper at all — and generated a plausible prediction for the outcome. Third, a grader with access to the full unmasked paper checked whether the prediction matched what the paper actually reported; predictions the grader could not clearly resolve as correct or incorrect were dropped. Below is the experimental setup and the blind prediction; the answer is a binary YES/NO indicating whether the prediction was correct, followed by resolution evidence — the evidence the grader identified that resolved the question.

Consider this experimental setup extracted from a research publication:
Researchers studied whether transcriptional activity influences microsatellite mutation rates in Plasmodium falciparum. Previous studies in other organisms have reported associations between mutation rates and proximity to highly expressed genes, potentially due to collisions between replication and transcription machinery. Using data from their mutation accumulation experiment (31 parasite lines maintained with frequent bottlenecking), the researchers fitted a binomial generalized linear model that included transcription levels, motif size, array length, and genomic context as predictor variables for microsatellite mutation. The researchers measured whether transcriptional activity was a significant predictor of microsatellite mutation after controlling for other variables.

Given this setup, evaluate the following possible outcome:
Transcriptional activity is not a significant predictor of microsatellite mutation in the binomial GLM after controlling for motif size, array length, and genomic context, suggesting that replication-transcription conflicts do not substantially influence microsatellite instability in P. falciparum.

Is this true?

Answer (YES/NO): YES